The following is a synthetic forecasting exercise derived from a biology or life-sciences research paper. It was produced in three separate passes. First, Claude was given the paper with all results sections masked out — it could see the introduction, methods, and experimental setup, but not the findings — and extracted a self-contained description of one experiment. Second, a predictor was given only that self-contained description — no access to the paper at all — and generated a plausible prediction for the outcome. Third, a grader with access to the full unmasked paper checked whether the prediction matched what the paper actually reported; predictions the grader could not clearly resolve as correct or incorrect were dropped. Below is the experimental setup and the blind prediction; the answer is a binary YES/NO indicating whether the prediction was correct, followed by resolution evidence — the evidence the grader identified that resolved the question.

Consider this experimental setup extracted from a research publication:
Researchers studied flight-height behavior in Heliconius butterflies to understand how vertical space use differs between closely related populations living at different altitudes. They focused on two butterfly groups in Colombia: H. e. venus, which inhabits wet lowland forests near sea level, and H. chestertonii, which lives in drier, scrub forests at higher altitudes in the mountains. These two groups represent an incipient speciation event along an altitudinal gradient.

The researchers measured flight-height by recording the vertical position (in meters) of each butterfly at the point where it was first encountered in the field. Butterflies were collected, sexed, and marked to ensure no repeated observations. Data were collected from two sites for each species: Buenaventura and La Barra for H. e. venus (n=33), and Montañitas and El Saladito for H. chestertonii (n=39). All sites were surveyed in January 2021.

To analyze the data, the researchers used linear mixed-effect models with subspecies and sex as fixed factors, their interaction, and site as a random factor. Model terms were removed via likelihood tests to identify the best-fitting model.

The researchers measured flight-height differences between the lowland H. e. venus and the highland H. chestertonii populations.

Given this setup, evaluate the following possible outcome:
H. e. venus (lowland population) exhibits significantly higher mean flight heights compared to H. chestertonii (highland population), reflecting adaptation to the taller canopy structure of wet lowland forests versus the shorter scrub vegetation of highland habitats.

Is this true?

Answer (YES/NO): YES